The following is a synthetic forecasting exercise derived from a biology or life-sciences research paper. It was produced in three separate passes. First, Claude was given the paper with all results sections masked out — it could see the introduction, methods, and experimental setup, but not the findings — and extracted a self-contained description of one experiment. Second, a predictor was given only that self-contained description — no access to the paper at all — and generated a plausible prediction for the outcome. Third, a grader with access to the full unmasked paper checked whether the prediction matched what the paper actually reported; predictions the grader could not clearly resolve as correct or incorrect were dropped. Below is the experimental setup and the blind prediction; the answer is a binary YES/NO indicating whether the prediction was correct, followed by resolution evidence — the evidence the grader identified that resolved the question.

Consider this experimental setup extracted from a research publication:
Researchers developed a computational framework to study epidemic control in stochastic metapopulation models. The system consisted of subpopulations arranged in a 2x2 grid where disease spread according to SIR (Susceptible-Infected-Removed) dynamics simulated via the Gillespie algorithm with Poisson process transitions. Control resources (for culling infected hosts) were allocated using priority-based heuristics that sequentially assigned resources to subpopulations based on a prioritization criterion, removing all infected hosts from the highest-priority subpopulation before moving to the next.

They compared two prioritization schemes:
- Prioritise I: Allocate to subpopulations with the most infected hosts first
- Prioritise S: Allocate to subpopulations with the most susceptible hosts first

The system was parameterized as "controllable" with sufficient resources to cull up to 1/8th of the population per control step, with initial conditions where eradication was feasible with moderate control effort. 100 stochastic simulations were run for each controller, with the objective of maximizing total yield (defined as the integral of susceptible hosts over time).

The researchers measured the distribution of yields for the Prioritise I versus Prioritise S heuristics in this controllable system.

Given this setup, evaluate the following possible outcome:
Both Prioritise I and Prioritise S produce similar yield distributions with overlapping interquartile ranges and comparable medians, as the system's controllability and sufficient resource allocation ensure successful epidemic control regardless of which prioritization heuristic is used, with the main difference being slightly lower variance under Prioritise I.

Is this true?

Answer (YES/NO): NO